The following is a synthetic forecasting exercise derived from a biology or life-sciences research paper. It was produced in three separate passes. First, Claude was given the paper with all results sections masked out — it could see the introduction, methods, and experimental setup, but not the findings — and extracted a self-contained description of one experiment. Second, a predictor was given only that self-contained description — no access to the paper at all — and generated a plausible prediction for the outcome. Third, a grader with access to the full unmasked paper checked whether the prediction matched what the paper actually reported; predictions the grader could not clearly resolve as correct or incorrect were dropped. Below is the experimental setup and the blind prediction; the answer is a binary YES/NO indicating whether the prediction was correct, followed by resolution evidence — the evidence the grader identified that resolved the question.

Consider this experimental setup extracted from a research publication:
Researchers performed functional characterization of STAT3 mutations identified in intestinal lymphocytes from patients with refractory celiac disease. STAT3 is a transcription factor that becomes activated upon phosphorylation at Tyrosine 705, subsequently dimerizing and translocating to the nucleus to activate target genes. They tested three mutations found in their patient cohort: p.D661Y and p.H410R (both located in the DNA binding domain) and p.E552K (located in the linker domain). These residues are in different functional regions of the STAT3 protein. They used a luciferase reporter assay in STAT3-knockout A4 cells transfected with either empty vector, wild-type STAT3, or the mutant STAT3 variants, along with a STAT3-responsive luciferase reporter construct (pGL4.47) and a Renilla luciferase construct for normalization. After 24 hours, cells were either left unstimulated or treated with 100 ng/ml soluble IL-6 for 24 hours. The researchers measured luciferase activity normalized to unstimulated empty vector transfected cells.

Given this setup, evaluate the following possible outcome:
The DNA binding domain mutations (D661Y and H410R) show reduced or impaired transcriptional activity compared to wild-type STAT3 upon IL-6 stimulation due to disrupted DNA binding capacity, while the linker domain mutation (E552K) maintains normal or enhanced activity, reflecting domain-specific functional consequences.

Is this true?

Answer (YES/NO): NO